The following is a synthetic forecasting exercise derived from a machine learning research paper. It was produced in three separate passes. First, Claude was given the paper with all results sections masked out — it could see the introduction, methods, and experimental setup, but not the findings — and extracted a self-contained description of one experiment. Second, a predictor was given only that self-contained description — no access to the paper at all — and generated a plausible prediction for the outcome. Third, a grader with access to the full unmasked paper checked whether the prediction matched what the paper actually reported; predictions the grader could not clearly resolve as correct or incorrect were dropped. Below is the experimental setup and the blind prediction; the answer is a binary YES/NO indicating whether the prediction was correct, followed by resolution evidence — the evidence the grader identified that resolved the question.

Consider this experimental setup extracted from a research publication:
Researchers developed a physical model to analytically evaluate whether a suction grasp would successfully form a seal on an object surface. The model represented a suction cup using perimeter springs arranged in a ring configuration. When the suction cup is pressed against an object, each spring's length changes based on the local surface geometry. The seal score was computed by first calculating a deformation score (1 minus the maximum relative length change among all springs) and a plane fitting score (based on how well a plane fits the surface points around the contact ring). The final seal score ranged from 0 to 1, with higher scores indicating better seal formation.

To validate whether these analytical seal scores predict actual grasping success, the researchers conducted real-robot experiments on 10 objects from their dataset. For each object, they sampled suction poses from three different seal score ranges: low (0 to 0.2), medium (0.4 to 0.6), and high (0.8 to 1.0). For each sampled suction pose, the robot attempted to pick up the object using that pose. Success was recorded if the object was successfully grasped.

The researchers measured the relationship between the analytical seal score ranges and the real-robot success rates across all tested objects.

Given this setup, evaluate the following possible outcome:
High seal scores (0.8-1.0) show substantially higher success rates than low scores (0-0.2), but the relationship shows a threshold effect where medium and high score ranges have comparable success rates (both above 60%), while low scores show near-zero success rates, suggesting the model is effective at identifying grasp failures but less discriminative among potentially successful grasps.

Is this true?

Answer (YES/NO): NO